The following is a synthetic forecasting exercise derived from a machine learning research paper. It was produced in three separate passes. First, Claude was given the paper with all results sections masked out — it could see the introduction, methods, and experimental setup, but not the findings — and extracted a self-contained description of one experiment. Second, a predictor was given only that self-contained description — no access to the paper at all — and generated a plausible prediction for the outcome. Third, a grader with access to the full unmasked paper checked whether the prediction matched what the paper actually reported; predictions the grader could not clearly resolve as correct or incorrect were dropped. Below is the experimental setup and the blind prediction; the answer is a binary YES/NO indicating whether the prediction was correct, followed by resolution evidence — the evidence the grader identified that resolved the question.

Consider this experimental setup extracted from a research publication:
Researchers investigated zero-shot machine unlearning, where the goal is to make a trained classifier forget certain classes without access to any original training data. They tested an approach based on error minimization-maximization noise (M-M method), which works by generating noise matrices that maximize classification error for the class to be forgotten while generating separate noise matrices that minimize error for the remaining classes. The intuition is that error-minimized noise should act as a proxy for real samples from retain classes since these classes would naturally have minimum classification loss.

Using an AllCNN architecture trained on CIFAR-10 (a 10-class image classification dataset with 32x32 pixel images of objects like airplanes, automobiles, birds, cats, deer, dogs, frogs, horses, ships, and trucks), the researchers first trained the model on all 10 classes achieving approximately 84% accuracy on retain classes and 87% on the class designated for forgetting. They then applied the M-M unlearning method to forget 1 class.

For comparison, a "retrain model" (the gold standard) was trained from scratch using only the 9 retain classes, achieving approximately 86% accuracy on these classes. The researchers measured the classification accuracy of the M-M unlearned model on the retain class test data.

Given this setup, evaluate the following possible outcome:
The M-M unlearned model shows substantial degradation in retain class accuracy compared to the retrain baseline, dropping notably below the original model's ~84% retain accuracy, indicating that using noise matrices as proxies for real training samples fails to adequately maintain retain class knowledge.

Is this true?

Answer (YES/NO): YES